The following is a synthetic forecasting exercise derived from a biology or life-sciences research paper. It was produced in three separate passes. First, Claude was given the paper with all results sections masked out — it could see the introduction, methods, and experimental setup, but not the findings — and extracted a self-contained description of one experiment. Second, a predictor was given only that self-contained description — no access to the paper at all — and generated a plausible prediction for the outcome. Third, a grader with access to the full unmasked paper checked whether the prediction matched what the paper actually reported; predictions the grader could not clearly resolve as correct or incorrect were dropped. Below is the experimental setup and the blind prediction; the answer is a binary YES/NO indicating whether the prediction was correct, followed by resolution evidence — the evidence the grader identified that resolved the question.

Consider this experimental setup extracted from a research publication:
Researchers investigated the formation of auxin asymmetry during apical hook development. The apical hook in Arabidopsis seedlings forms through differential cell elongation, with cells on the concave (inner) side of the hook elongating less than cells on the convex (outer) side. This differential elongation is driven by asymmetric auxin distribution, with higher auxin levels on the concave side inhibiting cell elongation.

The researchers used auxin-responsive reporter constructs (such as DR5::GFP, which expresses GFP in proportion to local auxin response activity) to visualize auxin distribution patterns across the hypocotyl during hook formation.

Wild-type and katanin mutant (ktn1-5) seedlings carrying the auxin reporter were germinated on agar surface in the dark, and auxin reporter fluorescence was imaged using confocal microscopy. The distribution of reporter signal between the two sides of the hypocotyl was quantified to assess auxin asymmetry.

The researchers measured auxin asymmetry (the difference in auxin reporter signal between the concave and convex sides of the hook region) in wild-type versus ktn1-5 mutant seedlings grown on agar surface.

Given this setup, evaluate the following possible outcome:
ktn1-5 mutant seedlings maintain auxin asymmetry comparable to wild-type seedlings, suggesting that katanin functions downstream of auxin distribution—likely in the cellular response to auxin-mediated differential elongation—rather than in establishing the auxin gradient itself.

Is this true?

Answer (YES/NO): NO